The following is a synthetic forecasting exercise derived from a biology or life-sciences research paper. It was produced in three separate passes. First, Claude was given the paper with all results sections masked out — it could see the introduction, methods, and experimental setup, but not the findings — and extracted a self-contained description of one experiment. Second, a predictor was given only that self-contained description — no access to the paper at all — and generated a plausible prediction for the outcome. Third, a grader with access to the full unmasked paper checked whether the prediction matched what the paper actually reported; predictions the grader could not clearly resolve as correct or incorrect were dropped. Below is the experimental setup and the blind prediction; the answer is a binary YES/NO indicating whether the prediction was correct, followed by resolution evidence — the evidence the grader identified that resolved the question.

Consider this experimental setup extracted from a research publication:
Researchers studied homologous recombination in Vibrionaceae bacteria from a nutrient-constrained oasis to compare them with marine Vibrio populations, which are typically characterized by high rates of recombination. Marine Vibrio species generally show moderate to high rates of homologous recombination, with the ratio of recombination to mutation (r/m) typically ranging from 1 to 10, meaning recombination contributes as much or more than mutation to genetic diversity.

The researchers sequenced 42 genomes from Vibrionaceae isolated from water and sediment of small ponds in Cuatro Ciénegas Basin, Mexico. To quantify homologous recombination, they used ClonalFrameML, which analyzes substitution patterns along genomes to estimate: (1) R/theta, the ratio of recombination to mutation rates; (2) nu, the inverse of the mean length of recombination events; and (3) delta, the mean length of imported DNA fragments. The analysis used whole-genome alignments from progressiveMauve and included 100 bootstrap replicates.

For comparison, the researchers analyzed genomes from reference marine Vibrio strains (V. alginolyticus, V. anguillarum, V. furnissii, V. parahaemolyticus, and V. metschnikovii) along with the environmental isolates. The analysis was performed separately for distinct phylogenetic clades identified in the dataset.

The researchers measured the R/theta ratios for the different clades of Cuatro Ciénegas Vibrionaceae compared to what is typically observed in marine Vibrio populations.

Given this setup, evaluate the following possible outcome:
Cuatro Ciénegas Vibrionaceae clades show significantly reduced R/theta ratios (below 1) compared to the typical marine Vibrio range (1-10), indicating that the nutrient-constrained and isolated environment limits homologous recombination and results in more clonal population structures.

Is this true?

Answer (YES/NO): NO